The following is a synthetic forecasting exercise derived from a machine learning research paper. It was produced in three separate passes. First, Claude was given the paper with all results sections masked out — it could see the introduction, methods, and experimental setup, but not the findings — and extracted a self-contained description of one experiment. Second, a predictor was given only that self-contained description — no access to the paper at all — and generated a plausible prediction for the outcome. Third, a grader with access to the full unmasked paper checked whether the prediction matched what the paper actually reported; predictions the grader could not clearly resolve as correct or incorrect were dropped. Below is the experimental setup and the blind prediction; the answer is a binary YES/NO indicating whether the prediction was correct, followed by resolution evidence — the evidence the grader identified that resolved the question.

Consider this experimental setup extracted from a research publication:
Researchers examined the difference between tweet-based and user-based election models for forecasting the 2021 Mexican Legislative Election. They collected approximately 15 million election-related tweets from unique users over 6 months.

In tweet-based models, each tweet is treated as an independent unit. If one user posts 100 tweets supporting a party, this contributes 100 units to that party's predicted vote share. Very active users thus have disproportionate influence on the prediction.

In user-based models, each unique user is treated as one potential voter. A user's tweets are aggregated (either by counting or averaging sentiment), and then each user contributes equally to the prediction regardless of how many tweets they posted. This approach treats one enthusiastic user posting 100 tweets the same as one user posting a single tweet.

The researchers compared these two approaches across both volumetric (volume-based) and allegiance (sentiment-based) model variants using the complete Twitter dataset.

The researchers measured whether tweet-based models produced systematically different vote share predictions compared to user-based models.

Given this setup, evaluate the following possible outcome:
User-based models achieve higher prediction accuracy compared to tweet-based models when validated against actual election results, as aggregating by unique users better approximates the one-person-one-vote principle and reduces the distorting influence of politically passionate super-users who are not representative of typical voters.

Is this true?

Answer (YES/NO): NO